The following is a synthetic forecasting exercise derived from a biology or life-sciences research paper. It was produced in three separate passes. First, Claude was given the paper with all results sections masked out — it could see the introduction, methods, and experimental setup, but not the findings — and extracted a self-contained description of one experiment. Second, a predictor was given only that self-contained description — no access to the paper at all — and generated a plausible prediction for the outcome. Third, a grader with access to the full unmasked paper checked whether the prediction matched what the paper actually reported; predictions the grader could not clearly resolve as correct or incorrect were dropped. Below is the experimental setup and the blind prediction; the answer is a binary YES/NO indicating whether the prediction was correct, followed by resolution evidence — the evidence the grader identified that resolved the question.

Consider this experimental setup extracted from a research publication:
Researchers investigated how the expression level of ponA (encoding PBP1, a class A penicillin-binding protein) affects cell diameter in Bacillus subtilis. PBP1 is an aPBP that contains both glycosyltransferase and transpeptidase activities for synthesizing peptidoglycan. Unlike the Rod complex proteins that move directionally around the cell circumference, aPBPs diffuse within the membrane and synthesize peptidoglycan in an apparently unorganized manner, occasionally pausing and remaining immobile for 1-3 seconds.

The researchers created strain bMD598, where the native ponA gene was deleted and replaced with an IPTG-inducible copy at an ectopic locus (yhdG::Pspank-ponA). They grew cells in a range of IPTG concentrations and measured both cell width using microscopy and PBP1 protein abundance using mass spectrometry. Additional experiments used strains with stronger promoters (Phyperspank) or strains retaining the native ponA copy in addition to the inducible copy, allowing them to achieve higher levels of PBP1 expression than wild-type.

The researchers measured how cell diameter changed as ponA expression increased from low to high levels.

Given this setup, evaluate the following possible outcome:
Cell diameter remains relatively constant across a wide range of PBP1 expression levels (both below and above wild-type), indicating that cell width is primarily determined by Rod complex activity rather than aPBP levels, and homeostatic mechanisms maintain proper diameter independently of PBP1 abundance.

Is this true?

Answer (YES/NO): NO